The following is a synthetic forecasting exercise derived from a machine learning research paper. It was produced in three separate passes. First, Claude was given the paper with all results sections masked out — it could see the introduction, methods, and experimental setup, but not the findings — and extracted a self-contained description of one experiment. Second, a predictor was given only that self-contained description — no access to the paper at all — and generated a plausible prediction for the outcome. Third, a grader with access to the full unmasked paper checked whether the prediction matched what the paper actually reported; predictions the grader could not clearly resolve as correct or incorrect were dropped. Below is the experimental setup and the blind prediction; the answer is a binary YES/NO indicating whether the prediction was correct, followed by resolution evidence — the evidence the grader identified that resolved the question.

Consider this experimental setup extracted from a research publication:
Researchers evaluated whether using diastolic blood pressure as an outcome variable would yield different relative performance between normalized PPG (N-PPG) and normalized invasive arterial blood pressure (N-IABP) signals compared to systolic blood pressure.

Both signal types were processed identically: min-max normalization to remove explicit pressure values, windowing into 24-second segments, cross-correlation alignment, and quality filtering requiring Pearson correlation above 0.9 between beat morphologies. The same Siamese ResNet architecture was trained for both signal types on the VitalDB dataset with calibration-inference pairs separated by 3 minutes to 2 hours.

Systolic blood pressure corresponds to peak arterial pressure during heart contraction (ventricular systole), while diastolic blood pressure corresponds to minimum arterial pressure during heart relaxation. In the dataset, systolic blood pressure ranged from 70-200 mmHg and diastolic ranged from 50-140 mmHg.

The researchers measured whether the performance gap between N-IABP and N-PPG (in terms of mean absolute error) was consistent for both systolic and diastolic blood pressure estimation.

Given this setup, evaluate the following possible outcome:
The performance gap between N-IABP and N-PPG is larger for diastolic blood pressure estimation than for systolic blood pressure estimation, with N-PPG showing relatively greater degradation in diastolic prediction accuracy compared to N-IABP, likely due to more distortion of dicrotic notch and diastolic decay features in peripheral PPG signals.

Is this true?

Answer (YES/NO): NO